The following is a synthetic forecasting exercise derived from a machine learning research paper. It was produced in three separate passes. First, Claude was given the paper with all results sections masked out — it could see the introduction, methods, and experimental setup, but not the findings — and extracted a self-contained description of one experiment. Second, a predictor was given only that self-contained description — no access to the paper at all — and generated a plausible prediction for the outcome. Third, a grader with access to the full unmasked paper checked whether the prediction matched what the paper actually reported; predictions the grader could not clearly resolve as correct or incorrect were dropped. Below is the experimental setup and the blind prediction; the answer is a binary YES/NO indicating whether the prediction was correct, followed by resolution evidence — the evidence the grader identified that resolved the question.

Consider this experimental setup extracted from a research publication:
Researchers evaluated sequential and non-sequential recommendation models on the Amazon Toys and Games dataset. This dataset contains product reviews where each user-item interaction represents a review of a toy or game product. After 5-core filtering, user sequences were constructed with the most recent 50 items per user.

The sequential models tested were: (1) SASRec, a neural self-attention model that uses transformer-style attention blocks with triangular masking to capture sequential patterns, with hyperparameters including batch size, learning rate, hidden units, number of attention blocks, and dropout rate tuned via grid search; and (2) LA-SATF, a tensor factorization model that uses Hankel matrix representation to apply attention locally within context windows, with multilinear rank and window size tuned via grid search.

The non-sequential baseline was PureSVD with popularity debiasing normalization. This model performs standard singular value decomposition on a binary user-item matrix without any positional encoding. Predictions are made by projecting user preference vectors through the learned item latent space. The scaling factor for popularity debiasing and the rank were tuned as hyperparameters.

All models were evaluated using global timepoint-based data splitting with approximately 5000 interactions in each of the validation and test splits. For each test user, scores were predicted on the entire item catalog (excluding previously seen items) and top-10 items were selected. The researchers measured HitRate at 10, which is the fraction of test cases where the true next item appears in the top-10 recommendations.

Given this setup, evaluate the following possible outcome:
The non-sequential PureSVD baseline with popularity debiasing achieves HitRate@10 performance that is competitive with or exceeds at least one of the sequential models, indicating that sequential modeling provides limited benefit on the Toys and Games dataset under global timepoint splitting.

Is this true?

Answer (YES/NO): YES